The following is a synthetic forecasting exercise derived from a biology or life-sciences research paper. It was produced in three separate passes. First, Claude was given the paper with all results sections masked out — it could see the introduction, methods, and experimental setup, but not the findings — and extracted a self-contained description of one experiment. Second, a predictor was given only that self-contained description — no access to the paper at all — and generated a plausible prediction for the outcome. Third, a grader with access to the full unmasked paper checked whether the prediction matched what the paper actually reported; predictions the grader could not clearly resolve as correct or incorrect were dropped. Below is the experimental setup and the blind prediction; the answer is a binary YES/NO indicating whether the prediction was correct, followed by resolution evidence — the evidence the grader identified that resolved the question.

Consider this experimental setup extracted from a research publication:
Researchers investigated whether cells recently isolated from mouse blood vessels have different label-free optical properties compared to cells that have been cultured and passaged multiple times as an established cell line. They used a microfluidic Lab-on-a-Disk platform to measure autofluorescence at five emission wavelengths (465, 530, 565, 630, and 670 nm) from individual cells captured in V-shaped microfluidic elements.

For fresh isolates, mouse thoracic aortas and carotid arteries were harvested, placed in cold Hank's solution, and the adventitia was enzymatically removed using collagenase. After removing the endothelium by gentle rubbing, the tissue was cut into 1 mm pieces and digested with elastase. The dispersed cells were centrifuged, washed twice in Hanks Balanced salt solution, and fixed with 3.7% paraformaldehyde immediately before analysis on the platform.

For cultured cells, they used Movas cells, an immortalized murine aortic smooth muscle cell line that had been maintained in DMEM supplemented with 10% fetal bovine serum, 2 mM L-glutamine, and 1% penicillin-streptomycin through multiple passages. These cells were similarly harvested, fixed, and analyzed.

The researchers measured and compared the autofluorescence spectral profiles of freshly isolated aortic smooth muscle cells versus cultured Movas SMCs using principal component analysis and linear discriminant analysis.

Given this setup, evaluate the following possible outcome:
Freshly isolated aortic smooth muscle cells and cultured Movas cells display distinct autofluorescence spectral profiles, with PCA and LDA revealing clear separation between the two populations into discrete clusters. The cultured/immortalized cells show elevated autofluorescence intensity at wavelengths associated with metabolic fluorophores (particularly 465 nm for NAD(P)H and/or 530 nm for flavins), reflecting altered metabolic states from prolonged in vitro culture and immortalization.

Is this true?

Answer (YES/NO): NO